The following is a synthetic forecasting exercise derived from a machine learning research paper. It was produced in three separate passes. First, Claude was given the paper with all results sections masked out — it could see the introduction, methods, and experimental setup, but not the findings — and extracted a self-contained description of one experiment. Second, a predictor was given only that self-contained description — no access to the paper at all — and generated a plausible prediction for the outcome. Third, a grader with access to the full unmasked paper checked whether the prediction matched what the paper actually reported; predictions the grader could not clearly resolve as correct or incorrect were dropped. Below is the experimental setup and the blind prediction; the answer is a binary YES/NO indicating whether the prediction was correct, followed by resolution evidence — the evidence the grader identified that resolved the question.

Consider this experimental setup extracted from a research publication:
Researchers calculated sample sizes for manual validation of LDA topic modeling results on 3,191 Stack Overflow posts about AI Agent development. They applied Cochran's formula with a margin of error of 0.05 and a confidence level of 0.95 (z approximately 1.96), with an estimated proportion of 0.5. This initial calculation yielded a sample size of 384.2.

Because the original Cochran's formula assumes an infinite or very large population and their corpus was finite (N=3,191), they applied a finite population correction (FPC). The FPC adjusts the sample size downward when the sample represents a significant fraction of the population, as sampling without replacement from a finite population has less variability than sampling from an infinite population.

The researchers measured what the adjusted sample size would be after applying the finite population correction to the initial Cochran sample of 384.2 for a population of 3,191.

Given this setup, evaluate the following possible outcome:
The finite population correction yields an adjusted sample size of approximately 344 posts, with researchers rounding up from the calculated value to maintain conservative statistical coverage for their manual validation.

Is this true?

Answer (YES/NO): NO